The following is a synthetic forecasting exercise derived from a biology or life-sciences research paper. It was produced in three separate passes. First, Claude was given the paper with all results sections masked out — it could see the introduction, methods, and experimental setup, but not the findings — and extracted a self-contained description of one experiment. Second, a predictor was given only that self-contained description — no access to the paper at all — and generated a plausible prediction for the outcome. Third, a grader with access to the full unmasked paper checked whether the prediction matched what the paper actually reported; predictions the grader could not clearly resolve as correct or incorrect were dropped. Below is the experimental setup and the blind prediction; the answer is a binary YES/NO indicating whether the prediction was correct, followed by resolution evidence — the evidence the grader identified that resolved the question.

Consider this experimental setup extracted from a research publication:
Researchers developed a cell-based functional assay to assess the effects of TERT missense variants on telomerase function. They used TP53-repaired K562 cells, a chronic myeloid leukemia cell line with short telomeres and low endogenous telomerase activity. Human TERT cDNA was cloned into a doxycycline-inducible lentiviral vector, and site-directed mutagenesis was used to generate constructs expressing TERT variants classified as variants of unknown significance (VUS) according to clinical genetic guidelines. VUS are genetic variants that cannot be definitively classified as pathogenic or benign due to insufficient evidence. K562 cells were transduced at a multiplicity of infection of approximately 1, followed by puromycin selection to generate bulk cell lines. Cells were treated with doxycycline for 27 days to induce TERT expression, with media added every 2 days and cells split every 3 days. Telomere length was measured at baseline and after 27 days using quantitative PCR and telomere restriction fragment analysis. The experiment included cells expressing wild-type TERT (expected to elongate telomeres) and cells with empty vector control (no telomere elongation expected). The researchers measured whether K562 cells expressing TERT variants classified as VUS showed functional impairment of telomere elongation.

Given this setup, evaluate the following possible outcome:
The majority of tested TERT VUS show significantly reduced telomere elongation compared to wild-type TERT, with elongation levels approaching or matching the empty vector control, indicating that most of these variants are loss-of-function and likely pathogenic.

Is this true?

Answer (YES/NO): NO